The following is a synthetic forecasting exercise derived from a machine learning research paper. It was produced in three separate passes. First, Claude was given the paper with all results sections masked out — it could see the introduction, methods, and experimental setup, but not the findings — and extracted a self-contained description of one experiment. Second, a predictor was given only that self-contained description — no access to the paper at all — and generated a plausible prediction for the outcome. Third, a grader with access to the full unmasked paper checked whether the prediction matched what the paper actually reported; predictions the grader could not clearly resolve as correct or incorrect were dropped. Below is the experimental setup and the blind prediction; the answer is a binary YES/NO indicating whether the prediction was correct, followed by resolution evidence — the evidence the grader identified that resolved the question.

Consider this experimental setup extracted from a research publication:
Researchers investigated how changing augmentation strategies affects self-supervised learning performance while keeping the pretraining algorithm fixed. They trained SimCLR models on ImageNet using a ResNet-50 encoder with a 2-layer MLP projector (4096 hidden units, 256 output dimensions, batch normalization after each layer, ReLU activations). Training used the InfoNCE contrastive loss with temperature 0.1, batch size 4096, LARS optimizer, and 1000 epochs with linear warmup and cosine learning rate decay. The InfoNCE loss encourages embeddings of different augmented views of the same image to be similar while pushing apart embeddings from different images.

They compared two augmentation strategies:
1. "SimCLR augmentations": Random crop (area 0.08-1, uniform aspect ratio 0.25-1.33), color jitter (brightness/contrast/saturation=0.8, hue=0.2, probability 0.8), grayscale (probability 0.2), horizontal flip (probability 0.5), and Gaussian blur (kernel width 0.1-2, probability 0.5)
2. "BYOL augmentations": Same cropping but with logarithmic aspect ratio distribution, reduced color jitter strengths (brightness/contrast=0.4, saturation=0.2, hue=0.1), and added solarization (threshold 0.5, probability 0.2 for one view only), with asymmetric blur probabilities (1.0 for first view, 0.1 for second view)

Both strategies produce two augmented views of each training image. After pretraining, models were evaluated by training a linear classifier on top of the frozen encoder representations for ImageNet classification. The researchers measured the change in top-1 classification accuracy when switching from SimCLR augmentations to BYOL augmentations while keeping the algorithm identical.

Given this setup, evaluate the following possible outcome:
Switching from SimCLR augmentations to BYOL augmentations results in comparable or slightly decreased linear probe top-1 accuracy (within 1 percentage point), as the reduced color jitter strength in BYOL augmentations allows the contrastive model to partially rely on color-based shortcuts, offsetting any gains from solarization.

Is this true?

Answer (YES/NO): NO